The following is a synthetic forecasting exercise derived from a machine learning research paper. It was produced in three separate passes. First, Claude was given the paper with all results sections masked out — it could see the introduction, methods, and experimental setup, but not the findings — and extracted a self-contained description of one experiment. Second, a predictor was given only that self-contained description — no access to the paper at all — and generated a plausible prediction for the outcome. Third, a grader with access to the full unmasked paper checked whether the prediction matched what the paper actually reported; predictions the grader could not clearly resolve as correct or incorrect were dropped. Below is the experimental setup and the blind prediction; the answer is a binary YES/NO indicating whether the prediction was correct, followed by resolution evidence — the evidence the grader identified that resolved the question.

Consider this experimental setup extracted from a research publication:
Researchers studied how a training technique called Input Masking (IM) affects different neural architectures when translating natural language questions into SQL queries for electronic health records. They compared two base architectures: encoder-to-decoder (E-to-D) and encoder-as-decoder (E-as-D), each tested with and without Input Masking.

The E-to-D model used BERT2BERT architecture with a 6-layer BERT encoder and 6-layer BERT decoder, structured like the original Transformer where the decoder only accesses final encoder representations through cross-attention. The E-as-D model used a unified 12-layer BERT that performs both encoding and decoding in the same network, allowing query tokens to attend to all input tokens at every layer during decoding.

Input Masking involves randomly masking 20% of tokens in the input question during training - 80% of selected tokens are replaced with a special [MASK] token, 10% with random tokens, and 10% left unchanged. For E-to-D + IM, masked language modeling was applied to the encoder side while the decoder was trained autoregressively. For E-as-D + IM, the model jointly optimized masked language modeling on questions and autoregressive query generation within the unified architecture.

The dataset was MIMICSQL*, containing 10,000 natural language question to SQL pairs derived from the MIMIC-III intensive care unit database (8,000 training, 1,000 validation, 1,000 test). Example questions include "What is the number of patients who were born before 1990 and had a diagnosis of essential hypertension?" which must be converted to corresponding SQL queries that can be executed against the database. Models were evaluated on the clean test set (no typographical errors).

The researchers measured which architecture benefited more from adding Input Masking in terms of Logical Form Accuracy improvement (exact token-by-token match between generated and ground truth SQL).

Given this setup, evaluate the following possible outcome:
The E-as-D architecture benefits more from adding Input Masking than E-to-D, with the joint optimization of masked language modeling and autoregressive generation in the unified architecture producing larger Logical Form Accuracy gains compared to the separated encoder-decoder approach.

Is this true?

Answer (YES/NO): YES